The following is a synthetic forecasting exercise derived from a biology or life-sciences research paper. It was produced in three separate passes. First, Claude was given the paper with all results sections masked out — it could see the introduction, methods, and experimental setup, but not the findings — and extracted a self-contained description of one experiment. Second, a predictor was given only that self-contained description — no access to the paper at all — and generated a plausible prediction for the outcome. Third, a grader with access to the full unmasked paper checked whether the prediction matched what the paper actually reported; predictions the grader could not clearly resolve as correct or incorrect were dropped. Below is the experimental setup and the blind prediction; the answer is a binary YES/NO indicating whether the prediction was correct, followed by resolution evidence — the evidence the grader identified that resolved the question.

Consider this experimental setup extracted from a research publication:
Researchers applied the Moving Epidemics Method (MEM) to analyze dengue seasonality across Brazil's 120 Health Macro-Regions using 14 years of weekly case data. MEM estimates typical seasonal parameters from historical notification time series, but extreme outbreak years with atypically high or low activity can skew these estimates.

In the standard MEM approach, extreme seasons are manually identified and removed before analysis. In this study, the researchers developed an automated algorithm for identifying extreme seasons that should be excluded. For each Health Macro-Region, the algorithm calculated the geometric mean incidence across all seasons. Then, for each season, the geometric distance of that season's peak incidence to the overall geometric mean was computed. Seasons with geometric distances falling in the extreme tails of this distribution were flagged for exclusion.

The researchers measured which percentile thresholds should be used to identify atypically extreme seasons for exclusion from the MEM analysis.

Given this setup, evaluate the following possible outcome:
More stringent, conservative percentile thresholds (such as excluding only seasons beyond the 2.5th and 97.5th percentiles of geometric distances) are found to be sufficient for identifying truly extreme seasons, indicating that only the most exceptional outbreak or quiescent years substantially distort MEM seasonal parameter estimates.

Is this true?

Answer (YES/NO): NO